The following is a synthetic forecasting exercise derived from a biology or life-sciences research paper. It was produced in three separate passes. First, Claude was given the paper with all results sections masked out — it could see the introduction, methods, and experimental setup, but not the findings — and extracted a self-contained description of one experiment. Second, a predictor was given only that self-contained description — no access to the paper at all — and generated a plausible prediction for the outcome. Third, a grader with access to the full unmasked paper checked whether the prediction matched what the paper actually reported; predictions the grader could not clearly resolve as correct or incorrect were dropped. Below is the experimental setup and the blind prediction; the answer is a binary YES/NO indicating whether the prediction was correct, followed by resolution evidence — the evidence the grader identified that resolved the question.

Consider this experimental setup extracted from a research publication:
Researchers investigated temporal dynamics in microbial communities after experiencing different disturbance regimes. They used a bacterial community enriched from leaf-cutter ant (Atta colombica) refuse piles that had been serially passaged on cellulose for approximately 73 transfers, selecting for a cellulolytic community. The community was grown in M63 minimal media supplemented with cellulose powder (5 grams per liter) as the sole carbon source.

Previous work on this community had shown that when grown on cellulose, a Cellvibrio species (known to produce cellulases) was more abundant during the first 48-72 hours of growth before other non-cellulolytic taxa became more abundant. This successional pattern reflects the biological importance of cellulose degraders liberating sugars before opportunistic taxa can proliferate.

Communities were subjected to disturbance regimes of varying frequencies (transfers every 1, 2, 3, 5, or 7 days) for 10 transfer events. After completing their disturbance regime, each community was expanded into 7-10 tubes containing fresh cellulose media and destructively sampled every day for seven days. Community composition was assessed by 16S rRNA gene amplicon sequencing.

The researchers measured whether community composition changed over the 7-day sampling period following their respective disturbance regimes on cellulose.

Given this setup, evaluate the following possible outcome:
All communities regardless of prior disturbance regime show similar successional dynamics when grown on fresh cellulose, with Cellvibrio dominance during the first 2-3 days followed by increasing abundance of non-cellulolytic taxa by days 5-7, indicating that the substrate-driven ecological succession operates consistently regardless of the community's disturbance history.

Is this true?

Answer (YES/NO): NO